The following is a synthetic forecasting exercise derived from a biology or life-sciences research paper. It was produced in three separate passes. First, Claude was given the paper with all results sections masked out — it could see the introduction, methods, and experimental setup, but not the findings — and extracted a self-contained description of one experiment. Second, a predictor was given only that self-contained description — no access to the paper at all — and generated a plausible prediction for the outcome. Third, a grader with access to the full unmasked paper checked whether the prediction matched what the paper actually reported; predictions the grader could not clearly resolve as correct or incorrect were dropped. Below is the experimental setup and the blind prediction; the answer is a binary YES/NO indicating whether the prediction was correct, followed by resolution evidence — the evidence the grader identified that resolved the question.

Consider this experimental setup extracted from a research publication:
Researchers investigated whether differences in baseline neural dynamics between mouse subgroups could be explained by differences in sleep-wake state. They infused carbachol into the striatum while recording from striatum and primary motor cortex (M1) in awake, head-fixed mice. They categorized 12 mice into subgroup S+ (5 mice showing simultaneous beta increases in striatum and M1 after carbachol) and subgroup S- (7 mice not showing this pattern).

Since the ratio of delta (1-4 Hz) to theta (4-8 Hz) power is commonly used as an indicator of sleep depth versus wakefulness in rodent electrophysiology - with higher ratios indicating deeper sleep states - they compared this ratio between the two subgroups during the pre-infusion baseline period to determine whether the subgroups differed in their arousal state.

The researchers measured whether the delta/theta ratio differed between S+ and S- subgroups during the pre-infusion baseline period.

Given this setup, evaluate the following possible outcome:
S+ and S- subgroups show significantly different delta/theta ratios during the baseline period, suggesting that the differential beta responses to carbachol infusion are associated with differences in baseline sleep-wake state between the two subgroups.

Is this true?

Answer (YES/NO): NO